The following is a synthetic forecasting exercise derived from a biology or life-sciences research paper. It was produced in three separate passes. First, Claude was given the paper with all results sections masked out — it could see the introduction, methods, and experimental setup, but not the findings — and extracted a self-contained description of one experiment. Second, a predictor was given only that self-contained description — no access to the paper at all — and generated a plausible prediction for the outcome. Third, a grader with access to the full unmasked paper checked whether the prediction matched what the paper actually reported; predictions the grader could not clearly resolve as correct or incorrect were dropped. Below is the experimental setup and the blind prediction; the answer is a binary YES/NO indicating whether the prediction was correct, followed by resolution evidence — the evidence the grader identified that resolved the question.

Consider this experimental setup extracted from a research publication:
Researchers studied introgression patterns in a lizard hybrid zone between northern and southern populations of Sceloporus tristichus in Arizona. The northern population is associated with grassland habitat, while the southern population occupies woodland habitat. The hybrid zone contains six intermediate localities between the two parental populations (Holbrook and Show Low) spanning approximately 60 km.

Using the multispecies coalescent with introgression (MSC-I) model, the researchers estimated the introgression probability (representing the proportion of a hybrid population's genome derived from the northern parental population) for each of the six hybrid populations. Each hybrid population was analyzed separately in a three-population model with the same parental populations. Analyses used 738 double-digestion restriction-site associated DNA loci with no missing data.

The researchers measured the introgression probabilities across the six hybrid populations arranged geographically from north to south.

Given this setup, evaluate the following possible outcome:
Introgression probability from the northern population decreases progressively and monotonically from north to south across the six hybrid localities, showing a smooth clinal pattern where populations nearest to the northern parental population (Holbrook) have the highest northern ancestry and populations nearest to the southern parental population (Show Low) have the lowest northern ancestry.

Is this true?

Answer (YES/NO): NO